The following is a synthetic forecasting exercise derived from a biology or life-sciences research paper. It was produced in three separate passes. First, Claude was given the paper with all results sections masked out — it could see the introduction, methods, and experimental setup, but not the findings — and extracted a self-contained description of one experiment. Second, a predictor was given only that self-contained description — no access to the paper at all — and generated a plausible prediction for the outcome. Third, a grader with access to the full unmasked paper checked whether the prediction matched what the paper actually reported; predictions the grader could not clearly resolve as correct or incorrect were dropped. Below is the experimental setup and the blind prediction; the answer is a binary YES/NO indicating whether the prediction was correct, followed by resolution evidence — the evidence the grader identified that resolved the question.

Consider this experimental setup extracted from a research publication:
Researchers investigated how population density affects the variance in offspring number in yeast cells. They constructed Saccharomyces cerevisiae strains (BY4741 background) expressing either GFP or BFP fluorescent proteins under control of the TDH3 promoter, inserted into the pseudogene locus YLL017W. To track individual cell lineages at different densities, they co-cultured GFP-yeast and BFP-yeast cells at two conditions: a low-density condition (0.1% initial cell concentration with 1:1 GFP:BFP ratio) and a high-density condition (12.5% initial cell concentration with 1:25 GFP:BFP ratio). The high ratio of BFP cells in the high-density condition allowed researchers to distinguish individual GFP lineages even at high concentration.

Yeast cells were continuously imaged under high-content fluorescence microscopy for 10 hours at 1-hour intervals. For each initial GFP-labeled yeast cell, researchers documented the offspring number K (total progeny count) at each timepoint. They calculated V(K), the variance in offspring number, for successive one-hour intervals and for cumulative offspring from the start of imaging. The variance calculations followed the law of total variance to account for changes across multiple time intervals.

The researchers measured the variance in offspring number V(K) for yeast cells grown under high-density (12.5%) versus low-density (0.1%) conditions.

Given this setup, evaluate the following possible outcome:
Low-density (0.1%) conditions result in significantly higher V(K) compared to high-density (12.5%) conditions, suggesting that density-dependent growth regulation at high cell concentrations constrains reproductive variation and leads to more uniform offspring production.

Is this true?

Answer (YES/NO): NO